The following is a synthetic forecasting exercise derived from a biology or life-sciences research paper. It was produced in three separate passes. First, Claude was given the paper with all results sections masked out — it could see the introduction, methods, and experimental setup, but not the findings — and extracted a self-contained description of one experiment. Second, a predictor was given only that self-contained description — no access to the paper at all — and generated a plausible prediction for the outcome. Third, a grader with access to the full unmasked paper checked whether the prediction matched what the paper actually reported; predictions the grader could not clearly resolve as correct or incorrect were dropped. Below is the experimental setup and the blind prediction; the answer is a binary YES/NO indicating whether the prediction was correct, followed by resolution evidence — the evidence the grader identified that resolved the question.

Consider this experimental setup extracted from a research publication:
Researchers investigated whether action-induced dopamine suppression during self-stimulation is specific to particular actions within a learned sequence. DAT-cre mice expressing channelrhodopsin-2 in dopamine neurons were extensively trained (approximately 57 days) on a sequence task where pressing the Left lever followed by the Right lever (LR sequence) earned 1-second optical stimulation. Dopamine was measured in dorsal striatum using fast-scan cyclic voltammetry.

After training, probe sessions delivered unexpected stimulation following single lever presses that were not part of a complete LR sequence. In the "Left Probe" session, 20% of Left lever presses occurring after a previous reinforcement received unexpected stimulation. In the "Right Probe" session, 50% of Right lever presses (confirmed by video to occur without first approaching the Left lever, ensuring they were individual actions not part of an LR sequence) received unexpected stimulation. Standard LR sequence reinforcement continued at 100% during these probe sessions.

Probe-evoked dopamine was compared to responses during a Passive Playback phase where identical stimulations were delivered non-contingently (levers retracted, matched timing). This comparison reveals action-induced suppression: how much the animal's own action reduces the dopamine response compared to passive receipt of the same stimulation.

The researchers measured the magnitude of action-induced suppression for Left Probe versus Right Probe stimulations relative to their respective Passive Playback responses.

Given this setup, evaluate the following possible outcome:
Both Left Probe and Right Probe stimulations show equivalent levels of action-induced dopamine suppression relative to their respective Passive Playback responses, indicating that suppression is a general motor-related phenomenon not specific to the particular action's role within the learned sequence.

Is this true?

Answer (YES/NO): NO